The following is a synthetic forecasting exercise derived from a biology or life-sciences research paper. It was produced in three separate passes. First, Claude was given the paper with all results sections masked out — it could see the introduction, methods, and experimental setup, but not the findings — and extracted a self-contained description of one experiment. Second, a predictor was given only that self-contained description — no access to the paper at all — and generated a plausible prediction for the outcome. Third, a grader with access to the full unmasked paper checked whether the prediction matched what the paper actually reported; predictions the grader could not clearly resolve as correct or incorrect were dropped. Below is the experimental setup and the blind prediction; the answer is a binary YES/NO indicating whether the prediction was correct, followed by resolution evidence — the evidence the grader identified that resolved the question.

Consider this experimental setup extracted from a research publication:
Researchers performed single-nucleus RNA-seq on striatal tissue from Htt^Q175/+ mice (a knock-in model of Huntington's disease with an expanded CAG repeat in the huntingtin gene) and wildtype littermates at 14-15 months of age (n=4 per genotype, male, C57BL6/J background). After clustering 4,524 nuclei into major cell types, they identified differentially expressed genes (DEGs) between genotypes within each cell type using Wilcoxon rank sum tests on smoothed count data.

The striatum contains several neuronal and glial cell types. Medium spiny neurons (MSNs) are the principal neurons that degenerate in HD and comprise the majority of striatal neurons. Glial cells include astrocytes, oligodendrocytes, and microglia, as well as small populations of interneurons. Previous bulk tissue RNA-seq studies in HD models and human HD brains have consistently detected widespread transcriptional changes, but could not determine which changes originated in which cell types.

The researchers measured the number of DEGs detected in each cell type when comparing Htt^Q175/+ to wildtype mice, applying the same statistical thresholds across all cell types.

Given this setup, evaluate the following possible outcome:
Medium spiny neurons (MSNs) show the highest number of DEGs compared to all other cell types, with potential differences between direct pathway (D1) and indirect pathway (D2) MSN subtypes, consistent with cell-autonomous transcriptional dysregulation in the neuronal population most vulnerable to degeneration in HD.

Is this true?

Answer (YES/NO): YES